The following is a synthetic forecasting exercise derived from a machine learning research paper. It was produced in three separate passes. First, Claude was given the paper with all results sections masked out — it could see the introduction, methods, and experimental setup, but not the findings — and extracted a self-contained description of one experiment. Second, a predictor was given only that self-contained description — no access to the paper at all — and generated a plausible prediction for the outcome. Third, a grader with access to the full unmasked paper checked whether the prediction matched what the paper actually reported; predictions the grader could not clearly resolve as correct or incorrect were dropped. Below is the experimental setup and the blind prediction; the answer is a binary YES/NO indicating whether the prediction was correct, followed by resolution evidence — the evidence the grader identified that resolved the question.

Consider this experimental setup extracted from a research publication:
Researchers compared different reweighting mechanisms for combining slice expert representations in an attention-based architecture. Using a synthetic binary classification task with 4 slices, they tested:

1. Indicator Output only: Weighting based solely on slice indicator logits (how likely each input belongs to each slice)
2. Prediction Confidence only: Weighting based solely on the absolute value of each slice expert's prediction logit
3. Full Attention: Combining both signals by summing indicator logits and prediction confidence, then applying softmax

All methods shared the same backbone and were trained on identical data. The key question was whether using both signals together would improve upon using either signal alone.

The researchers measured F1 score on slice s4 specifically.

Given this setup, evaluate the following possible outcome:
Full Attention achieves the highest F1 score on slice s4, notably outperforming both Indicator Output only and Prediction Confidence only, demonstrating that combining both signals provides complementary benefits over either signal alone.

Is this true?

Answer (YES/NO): NO